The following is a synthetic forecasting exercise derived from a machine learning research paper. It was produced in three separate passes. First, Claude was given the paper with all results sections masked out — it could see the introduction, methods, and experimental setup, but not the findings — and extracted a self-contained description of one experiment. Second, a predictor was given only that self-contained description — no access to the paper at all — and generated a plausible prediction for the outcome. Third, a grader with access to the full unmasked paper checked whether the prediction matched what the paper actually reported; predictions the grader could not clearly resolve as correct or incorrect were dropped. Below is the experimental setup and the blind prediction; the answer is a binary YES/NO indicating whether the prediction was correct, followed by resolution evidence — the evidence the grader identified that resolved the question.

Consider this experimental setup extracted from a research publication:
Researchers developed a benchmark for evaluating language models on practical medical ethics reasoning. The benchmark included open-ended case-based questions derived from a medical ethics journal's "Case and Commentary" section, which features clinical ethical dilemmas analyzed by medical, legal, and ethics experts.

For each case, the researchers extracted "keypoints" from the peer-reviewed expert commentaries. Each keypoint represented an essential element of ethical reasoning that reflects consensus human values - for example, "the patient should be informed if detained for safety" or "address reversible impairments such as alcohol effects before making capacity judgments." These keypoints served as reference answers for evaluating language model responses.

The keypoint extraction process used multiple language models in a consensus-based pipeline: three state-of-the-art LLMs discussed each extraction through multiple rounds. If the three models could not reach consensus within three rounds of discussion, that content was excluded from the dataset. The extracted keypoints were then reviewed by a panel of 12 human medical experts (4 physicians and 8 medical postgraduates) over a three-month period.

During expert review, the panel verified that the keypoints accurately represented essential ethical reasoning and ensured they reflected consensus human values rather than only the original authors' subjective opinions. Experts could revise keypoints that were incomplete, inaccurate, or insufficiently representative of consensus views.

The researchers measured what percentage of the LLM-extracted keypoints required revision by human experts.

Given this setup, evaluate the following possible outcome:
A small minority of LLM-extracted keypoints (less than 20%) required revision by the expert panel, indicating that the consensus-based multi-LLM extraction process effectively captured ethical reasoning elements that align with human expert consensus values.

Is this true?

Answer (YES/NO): YES